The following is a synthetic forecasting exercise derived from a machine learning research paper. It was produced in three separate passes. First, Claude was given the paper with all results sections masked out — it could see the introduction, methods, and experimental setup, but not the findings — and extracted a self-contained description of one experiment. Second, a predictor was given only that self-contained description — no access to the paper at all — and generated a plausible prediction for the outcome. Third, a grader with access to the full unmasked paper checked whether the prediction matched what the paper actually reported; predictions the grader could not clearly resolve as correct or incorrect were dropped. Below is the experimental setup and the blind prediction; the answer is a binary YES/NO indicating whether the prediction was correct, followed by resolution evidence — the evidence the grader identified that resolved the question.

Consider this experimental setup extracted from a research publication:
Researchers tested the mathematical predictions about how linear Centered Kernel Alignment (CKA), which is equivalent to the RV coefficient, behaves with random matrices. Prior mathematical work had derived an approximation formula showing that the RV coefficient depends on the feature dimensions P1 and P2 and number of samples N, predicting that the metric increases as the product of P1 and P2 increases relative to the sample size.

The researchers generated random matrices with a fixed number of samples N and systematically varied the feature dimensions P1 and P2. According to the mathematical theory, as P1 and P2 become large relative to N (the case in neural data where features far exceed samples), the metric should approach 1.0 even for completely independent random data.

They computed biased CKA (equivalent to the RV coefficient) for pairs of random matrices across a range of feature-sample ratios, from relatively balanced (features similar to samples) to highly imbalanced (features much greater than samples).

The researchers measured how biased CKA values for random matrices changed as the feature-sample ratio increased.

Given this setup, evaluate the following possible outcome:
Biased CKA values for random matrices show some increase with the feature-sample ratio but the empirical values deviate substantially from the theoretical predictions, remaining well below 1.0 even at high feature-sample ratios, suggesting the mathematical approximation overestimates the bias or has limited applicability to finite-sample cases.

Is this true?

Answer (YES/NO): NO